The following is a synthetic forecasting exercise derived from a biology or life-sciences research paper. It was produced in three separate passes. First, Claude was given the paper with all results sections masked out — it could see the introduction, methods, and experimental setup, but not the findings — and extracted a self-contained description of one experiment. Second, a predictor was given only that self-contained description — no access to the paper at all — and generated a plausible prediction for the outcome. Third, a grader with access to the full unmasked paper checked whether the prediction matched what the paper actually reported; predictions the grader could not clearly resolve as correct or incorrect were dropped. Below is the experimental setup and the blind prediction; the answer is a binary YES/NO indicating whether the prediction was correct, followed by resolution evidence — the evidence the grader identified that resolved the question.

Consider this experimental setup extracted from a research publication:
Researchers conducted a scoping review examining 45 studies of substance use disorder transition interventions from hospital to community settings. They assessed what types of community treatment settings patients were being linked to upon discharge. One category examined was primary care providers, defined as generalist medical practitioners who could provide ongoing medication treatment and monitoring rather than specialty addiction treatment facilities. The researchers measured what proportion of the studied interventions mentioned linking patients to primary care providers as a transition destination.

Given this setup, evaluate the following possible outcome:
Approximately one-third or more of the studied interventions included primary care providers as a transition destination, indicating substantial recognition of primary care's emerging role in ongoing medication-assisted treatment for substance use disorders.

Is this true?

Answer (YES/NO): NO